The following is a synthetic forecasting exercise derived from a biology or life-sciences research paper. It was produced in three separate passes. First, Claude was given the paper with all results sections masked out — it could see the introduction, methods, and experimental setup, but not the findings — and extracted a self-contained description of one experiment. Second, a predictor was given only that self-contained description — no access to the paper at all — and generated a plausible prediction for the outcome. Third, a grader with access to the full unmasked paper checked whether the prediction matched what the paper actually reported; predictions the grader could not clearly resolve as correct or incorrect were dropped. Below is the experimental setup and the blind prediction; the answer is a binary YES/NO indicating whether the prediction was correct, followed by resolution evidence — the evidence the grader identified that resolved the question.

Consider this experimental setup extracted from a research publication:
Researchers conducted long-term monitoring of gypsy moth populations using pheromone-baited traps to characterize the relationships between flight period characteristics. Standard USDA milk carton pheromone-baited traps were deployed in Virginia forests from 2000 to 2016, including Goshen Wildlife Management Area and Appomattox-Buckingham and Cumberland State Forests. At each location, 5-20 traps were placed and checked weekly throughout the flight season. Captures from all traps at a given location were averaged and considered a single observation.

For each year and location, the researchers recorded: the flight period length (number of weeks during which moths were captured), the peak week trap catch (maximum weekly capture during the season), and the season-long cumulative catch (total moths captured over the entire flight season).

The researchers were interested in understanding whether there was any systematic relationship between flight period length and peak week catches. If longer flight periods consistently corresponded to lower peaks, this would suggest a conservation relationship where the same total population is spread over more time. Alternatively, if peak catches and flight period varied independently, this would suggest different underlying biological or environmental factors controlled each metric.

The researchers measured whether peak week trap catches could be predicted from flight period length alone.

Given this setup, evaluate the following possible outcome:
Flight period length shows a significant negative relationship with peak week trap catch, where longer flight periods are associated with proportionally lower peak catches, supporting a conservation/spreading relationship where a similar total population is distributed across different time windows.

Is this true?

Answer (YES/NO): NO